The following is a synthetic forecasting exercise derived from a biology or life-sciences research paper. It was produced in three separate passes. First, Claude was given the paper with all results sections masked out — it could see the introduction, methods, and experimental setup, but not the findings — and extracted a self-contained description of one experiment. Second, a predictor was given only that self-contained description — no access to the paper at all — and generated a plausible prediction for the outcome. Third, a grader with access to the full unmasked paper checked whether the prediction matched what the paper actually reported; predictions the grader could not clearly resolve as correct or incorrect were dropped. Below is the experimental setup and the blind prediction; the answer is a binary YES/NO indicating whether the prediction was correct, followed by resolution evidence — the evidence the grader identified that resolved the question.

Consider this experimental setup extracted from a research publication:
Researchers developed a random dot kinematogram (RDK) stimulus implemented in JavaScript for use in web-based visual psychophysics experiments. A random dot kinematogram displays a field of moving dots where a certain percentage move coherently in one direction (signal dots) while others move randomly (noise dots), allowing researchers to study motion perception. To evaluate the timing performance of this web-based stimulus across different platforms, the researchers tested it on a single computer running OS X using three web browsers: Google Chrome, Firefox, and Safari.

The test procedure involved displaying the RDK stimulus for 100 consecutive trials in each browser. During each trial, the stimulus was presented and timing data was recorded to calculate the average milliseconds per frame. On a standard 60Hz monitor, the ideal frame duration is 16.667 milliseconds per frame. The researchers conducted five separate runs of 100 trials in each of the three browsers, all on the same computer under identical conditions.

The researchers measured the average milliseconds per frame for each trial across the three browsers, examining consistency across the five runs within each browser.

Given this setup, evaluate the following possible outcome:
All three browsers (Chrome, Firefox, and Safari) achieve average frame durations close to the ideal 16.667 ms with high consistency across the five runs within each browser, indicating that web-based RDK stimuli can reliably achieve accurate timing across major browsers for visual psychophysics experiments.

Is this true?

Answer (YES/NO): NO